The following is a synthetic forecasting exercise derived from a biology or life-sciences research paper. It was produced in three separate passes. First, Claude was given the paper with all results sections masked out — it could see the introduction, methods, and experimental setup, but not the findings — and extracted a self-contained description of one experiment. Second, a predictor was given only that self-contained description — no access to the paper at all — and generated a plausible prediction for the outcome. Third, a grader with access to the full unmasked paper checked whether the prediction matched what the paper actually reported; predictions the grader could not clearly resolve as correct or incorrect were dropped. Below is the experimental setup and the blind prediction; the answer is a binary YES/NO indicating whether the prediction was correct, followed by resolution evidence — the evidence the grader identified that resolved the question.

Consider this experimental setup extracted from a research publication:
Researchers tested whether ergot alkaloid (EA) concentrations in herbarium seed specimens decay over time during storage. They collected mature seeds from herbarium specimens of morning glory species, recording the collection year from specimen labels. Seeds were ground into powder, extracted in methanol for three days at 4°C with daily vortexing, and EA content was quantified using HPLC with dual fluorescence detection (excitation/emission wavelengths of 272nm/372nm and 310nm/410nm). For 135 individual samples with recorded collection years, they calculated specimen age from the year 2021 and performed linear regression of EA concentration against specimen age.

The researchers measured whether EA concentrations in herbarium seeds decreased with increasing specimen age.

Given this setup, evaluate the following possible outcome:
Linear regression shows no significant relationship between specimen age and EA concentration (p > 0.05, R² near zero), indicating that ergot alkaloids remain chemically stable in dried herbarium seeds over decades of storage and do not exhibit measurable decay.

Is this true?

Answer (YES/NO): YES